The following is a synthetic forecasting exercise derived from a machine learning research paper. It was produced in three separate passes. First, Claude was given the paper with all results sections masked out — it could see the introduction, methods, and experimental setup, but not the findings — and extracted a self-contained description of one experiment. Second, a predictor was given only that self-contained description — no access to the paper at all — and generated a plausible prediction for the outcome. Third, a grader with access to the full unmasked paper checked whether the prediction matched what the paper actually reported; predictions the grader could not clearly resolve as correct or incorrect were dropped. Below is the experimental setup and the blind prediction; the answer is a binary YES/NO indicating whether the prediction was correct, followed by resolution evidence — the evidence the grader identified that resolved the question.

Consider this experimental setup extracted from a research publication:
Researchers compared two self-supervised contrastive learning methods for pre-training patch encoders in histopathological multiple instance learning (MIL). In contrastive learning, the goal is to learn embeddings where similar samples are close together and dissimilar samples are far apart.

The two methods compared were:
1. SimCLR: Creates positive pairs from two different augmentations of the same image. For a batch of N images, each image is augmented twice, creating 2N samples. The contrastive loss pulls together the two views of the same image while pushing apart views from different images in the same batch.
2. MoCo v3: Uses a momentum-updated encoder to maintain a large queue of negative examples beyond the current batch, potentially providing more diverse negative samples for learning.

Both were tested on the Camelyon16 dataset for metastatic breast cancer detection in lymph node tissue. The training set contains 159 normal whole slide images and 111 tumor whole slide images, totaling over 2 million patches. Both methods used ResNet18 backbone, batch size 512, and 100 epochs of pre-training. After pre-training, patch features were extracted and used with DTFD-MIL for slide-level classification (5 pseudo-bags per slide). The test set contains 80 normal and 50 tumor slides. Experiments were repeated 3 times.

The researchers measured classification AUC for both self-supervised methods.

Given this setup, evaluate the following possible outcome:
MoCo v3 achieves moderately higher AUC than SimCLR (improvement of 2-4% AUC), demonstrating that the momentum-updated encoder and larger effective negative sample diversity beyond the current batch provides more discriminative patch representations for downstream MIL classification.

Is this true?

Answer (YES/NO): NO